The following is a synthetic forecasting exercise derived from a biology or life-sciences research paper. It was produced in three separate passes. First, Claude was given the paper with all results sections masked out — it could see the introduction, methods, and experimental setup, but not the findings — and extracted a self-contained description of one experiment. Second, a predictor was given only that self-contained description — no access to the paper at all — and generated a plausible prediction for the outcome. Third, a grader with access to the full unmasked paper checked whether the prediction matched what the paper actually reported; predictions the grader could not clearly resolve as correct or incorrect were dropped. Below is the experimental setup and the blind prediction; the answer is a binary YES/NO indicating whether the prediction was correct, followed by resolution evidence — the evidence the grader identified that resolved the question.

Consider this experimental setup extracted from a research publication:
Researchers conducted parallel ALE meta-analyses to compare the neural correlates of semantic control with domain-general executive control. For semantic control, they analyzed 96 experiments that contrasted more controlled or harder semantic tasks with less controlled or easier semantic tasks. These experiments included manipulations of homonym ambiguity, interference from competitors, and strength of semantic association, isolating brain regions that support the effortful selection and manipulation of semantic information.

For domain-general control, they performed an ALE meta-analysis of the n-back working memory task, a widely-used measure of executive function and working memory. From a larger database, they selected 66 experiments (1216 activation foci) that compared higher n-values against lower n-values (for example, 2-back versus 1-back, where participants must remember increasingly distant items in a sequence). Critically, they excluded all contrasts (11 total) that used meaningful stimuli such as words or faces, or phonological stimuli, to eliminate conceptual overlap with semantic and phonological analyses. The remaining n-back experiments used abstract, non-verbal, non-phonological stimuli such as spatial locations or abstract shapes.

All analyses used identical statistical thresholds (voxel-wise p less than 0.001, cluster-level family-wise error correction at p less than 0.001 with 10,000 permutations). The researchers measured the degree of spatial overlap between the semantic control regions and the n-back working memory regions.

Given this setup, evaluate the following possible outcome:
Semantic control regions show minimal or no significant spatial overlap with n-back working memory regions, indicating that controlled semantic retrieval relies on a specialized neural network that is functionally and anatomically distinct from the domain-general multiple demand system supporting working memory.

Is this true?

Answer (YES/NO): NO